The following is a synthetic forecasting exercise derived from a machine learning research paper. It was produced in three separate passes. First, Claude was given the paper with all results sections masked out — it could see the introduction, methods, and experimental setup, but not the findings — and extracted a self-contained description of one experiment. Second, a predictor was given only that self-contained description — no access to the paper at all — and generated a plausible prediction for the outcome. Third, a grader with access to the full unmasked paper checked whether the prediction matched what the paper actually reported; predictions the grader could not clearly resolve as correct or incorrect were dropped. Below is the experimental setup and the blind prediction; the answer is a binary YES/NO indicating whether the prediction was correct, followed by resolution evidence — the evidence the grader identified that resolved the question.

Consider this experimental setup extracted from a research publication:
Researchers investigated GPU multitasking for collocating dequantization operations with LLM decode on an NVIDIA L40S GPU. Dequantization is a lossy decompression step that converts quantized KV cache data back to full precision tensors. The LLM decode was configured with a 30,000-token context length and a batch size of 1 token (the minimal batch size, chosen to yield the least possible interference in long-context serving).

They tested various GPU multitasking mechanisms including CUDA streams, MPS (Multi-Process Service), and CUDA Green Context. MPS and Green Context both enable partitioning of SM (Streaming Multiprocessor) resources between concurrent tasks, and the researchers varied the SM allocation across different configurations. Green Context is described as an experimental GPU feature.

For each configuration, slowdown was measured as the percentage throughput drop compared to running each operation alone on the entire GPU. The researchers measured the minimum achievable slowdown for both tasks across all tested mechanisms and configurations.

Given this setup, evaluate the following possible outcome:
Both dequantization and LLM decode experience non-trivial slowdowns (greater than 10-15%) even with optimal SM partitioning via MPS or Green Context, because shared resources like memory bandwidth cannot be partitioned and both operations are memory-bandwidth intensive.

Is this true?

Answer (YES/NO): YES